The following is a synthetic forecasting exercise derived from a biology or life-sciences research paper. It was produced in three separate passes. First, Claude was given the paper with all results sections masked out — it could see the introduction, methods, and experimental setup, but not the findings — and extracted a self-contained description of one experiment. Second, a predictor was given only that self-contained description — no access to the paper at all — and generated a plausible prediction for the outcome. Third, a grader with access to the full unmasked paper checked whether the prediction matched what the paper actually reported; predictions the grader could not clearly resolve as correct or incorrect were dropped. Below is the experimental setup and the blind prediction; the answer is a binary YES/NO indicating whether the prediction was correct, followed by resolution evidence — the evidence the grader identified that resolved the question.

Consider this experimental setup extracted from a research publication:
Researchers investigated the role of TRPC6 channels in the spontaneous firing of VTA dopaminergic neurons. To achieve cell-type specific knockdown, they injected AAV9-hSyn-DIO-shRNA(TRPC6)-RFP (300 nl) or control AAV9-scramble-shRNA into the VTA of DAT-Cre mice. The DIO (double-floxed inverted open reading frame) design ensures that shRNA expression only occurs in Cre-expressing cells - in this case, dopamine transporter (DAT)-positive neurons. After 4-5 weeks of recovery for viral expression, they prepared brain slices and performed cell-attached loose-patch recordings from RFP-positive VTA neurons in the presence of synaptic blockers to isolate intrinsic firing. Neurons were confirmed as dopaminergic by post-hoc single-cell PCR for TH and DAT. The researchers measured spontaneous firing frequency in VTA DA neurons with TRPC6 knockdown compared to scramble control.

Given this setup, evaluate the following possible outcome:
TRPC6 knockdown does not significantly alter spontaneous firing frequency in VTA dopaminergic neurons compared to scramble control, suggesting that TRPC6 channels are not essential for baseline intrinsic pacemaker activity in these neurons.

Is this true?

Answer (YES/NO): NO